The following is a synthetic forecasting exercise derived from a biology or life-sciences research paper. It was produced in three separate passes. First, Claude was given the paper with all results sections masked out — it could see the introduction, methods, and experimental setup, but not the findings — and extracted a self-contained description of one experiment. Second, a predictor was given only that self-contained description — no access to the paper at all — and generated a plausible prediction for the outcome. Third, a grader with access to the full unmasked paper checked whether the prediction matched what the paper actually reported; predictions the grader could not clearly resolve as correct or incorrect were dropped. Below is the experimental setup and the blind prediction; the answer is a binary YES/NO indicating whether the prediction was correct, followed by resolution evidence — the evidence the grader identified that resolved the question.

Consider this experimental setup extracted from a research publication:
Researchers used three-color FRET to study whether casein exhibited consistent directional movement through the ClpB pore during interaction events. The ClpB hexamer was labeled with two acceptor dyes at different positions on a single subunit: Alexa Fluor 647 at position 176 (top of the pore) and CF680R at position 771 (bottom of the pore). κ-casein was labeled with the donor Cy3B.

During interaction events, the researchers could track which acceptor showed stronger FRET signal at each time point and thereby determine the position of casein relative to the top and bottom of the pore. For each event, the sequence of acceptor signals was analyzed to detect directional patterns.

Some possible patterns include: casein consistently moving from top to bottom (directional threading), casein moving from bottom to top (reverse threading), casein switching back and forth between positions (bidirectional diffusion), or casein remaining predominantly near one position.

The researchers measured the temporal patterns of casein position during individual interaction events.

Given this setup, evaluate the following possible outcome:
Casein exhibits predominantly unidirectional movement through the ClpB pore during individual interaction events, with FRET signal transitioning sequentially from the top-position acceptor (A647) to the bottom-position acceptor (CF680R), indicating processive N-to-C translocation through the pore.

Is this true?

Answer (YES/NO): NO